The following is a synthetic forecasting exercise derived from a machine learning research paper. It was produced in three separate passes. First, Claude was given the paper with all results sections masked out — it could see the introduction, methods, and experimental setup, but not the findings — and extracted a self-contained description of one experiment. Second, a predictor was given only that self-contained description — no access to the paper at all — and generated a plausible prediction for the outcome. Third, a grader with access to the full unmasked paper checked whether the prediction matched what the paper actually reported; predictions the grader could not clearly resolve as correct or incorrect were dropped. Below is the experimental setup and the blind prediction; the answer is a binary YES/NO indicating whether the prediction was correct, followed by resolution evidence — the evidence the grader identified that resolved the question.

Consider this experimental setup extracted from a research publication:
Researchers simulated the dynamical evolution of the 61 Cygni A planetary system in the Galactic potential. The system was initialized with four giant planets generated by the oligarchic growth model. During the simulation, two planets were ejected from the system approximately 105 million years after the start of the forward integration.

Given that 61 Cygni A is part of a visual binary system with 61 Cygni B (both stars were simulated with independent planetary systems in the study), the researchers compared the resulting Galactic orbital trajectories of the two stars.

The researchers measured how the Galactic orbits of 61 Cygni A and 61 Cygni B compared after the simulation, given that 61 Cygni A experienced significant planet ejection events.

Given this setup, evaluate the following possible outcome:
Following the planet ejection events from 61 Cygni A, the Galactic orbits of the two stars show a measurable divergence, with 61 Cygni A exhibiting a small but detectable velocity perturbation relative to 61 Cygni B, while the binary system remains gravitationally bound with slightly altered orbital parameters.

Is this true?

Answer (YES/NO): NO